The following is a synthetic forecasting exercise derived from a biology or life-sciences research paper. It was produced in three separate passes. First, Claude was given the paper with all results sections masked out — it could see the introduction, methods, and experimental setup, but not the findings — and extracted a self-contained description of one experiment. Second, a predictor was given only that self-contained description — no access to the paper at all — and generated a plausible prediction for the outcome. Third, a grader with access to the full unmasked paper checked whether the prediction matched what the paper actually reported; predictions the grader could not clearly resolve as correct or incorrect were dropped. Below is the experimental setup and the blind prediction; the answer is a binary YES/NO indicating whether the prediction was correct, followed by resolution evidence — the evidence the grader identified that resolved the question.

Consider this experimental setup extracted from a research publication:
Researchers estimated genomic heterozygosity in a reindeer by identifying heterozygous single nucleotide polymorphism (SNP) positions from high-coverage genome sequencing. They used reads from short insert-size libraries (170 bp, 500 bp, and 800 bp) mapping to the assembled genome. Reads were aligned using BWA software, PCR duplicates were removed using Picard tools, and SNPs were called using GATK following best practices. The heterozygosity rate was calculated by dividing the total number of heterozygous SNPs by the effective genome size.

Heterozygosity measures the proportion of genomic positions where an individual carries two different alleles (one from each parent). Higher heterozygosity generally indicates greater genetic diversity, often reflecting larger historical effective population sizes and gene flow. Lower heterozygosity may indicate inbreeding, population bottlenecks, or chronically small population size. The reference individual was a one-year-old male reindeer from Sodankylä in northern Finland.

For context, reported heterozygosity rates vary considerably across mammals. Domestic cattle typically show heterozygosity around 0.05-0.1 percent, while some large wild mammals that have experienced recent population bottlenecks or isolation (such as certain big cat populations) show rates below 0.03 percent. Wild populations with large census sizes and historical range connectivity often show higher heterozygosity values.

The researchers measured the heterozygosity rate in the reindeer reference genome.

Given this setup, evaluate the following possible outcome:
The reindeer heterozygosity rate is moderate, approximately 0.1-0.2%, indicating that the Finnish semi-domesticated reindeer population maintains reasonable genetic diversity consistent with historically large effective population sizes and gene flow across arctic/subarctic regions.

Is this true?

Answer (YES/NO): NO